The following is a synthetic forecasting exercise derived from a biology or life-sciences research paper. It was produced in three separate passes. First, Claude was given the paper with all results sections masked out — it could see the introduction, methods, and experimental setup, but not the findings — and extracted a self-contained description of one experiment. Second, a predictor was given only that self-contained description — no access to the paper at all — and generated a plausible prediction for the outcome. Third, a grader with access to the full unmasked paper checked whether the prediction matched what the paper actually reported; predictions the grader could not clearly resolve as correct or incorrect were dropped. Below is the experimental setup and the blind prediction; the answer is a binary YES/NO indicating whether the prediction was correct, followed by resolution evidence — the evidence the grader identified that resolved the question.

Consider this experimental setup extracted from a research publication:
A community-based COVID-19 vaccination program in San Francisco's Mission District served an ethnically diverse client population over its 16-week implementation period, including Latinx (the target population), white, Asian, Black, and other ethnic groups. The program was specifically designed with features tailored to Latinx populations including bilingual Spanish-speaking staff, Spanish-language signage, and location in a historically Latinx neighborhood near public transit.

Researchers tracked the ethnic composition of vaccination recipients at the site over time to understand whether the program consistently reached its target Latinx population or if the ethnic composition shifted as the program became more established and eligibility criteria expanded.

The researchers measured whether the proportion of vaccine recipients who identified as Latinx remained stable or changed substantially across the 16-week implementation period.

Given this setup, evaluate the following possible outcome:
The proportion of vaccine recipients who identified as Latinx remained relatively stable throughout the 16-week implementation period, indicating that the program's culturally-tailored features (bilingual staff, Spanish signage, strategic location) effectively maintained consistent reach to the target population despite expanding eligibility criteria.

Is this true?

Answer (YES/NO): NO